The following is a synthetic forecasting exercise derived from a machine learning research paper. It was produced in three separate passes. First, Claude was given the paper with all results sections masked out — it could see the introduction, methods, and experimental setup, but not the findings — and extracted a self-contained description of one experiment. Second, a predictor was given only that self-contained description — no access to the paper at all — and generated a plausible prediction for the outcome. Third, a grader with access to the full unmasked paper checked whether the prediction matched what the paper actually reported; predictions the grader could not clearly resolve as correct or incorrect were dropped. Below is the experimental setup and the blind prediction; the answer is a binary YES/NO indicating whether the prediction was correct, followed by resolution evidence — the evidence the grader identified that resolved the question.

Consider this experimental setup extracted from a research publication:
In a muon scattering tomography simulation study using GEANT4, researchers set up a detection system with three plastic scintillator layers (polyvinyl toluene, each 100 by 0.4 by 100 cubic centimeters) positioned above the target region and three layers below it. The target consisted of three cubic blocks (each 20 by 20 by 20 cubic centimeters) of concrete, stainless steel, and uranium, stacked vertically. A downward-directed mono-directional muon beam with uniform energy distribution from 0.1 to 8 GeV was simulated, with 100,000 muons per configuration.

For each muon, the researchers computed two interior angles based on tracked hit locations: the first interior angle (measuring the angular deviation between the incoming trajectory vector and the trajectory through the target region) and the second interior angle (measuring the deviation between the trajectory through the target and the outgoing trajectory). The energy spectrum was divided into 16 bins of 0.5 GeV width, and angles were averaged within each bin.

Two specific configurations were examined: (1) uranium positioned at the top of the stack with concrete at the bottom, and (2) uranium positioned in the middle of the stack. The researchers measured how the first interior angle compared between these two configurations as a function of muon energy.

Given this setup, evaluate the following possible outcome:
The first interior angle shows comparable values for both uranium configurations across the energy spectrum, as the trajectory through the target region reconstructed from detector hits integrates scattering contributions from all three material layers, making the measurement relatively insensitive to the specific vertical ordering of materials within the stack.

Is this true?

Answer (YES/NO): NO